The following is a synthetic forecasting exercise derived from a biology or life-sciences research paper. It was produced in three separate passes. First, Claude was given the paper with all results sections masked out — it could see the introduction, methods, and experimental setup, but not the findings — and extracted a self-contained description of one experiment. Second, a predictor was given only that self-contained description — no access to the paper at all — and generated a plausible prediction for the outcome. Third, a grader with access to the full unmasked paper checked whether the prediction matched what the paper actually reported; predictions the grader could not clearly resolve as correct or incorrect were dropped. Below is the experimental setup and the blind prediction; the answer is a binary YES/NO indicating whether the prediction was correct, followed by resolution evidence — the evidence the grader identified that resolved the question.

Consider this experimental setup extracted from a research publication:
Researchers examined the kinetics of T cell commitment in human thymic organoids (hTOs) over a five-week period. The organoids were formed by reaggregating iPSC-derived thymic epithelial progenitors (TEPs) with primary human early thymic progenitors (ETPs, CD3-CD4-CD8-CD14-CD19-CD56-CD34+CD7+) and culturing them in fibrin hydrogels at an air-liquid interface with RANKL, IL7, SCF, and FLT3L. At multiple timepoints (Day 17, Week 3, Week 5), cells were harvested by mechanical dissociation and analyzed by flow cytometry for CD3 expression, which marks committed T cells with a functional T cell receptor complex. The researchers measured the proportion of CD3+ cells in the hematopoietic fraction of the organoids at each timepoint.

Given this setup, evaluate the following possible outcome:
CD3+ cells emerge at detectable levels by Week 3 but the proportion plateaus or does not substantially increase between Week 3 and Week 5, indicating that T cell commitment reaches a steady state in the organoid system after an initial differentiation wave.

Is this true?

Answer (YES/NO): NO